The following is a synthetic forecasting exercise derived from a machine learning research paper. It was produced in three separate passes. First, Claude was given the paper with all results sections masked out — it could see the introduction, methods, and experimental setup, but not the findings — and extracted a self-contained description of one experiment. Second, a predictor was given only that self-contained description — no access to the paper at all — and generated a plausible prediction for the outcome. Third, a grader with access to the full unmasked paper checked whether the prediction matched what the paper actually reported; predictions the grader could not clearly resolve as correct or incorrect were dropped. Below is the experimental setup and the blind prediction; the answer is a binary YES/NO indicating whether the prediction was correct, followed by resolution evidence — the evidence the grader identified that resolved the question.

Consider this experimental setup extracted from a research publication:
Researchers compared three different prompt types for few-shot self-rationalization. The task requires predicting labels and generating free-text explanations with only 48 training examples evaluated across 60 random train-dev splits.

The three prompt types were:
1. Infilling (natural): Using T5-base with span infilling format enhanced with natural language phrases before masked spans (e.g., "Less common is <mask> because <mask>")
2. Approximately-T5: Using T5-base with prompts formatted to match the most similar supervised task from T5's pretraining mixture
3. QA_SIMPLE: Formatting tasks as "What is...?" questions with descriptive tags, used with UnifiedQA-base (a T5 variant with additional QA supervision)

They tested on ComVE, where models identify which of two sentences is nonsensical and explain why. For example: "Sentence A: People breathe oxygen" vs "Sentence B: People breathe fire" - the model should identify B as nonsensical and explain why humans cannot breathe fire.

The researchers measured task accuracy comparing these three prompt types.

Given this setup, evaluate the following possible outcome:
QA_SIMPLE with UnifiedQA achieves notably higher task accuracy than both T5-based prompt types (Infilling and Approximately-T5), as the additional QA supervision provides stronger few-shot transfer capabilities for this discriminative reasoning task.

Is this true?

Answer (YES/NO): YES